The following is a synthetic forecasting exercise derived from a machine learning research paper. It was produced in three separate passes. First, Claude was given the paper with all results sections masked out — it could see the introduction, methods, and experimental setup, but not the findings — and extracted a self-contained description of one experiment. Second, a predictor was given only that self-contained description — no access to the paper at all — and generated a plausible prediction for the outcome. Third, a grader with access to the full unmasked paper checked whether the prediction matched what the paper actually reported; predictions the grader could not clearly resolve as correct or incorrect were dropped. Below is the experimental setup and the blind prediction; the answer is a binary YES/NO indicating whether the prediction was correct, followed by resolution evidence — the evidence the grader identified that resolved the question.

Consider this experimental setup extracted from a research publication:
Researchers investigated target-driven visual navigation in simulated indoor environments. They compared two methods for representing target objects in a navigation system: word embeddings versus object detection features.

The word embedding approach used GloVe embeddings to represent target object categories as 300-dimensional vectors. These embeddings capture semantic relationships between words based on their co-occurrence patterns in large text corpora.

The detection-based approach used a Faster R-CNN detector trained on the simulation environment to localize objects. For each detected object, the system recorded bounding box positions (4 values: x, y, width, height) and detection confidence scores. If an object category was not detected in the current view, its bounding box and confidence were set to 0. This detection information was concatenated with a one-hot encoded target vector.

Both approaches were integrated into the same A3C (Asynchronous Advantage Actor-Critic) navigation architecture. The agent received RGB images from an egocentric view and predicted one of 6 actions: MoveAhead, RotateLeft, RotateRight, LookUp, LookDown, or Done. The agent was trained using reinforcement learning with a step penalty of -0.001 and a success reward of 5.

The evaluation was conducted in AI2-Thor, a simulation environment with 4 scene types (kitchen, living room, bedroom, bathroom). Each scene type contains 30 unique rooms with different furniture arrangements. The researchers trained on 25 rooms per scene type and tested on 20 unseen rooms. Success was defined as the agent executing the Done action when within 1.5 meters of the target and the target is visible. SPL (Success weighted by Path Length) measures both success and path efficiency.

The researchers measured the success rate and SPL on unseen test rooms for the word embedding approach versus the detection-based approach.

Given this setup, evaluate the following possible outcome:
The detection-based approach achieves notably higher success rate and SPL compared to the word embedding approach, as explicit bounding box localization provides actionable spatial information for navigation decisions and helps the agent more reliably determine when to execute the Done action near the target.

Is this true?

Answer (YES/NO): YES